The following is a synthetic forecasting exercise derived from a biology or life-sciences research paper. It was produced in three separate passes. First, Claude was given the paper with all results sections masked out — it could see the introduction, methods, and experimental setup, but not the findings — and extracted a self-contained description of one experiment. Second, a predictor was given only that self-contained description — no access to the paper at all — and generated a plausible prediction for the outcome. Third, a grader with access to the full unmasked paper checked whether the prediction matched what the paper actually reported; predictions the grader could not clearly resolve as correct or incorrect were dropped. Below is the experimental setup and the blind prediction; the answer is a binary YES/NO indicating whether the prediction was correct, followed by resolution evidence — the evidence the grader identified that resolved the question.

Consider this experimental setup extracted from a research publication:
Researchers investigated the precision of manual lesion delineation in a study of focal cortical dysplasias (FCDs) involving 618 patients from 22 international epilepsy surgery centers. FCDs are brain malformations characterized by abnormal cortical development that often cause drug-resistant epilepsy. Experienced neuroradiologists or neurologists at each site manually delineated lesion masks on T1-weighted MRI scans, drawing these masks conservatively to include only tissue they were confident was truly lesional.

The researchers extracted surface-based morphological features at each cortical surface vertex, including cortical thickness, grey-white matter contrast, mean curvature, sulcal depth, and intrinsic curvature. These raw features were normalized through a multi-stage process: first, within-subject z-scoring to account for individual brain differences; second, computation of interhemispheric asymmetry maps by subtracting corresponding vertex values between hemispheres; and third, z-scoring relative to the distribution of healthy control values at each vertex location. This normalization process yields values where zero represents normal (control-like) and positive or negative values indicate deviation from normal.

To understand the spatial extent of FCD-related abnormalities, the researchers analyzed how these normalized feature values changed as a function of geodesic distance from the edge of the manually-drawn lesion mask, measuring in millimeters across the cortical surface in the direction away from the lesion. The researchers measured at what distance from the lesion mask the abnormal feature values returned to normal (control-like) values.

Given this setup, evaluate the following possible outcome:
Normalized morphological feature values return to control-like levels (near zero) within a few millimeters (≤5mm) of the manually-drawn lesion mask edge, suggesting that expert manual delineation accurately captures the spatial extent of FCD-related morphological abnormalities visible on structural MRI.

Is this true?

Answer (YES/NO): NO